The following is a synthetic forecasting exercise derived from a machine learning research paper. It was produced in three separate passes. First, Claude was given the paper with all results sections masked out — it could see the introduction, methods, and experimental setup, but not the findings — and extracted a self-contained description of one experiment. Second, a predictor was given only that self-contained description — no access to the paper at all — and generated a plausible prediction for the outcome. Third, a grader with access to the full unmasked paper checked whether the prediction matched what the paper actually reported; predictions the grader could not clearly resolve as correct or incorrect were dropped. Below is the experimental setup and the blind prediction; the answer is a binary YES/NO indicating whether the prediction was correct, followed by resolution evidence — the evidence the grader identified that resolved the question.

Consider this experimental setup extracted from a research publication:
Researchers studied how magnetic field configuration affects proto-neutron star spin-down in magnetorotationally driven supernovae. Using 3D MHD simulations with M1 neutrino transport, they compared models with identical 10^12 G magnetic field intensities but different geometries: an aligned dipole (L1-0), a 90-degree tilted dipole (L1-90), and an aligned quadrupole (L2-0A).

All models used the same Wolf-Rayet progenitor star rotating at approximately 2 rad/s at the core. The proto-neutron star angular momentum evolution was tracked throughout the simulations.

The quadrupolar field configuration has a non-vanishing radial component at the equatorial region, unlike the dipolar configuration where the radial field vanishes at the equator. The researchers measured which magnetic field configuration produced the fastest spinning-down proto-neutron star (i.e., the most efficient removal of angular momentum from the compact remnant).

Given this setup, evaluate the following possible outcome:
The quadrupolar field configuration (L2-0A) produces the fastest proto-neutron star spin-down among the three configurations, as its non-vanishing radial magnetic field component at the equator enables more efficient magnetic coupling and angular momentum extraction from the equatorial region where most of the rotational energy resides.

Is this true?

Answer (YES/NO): YES